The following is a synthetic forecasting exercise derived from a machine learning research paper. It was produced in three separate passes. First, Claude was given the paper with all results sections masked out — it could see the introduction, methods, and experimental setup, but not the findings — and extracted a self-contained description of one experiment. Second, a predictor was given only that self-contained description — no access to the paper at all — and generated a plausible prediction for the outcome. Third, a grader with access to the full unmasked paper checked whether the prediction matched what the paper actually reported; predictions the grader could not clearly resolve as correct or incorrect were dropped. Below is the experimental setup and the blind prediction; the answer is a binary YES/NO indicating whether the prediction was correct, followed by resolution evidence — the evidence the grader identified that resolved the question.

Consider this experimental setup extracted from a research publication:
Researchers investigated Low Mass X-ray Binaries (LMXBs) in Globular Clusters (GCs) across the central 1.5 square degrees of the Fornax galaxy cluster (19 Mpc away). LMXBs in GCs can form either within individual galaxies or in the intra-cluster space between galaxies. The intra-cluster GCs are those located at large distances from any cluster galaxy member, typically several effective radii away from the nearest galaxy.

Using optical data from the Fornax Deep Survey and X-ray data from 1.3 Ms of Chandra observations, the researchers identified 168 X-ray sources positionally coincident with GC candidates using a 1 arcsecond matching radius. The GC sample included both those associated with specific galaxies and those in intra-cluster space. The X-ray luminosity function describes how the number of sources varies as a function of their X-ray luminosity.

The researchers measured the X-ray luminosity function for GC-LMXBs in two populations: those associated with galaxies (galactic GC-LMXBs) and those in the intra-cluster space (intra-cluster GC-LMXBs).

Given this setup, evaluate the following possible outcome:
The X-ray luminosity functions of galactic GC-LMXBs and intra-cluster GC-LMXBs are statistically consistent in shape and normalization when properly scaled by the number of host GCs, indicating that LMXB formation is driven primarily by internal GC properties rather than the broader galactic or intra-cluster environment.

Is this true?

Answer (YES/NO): YES